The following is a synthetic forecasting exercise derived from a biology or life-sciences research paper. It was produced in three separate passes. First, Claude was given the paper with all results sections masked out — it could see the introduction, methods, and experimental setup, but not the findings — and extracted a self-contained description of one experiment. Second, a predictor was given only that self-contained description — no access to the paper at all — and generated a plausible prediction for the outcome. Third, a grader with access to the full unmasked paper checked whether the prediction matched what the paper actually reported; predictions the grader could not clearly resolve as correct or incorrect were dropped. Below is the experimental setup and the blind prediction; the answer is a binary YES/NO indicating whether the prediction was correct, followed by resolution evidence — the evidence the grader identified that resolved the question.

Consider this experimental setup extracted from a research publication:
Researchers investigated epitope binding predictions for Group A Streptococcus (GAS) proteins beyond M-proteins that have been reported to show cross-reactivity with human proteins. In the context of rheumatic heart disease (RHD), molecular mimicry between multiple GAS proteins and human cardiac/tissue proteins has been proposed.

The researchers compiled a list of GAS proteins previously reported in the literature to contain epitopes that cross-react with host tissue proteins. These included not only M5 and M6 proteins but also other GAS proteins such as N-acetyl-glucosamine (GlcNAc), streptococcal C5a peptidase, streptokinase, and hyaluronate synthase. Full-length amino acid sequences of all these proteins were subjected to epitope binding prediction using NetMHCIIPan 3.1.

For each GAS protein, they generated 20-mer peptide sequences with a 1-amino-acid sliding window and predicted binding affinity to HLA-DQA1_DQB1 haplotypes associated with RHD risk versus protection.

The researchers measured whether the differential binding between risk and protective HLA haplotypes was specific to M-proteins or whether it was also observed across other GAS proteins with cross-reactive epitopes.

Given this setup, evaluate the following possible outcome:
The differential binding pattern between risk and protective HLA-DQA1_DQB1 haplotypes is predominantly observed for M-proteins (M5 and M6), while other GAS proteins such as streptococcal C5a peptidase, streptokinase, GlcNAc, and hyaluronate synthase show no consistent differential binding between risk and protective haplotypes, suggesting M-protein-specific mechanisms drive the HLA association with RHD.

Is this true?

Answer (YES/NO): YES